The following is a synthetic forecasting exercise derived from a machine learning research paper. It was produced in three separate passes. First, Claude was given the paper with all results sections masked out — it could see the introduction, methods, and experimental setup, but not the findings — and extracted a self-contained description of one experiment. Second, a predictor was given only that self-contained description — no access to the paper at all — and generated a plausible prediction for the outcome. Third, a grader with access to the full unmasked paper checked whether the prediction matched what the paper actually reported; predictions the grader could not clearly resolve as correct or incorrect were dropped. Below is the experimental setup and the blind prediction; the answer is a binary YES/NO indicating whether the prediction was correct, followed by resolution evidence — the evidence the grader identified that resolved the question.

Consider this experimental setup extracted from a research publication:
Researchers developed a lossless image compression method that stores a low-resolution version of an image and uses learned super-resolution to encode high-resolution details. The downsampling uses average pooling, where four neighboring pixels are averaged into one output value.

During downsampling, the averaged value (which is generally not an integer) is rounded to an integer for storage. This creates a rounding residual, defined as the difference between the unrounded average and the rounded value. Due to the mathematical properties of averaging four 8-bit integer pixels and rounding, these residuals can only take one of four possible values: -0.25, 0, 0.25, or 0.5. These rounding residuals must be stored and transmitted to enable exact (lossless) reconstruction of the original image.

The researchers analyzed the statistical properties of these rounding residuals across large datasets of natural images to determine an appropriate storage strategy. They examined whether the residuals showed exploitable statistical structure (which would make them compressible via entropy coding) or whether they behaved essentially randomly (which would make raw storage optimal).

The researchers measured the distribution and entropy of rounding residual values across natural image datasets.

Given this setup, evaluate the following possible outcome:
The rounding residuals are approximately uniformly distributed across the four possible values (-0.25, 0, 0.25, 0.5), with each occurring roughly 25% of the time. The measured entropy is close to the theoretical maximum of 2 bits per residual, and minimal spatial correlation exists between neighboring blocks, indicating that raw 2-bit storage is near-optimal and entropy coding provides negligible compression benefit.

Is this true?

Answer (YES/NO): YES